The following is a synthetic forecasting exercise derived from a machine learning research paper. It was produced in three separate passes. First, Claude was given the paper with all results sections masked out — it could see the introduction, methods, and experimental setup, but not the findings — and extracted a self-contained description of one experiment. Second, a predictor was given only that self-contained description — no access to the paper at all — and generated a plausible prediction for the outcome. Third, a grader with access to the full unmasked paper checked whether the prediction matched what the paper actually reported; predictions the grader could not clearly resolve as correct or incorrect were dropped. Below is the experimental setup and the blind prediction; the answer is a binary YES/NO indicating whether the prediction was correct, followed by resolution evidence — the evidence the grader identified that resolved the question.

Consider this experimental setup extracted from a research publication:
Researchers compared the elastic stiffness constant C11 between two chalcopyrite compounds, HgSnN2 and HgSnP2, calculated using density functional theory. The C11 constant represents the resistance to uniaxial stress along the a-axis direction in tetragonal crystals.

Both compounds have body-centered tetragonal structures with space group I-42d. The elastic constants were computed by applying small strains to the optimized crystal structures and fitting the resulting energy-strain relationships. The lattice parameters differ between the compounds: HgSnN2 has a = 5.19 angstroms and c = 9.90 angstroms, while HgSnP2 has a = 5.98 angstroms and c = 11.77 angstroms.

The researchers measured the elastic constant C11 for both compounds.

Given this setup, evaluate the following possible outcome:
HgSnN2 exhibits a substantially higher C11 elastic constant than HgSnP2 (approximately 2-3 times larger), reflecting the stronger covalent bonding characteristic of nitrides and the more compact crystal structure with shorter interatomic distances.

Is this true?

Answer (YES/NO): NO